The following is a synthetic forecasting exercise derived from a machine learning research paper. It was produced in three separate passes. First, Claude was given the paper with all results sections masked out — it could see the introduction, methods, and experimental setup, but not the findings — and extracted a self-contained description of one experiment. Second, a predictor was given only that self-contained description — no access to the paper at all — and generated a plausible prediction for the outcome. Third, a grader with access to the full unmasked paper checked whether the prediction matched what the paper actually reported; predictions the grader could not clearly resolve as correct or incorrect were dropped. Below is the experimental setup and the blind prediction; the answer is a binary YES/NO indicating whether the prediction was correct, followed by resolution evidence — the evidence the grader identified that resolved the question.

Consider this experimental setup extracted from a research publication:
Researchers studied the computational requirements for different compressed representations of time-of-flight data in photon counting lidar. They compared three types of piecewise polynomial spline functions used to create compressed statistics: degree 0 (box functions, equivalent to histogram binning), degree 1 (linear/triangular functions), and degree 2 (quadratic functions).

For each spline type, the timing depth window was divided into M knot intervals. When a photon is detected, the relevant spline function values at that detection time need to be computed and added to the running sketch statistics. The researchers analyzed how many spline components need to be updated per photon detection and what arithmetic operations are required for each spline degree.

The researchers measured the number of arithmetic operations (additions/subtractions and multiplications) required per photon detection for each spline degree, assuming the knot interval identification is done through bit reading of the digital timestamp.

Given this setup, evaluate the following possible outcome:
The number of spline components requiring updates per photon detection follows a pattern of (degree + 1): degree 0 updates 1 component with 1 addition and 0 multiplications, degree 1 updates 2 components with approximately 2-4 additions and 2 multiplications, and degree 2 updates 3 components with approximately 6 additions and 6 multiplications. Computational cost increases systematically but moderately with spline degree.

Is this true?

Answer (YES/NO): NO